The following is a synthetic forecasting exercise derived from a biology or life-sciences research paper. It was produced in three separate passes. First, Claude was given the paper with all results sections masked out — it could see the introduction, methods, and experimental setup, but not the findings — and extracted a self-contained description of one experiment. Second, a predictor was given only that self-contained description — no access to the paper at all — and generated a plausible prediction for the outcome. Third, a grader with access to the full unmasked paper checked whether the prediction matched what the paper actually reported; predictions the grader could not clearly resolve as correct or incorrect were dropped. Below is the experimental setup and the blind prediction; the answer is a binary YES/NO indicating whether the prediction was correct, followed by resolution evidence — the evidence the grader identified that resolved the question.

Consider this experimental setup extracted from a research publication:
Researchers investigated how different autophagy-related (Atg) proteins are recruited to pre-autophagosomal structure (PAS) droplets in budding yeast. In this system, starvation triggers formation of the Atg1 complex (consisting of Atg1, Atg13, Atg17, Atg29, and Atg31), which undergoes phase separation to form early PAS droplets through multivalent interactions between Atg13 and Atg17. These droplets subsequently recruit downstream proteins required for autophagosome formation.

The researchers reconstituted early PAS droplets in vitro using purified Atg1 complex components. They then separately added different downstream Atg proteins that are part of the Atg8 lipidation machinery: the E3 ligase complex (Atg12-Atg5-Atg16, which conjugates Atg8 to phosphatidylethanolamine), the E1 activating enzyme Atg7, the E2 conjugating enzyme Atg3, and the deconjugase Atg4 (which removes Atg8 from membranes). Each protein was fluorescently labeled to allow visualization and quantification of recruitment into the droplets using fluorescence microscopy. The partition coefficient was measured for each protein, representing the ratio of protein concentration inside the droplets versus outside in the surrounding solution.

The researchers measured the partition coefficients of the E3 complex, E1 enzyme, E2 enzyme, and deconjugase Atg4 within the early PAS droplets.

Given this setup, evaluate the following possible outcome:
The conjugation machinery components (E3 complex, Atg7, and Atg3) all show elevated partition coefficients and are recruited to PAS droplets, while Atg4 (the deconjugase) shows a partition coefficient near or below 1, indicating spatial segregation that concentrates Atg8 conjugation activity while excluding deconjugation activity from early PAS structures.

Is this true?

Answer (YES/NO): NO